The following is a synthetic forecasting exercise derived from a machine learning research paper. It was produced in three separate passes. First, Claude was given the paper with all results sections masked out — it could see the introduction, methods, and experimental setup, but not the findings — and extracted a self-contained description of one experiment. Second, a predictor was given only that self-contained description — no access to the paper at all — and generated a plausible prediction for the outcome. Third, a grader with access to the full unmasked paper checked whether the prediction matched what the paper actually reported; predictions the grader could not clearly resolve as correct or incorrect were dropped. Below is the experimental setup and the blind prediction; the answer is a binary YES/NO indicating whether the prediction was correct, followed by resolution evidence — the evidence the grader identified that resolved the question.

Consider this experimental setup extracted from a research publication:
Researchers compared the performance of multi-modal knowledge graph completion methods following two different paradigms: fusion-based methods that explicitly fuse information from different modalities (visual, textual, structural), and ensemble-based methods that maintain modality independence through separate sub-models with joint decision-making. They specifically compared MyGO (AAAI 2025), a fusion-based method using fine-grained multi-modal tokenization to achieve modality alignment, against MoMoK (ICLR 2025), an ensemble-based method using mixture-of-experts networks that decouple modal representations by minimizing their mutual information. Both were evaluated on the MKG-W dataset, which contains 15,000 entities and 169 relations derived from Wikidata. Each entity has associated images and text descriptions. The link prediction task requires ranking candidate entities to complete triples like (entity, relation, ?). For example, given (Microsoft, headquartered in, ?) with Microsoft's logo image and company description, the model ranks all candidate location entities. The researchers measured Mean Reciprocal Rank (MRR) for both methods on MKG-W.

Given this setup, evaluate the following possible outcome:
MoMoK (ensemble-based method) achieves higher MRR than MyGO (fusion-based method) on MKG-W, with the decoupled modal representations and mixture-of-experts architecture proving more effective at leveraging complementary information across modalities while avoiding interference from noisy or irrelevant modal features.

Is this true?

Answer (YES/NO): NO